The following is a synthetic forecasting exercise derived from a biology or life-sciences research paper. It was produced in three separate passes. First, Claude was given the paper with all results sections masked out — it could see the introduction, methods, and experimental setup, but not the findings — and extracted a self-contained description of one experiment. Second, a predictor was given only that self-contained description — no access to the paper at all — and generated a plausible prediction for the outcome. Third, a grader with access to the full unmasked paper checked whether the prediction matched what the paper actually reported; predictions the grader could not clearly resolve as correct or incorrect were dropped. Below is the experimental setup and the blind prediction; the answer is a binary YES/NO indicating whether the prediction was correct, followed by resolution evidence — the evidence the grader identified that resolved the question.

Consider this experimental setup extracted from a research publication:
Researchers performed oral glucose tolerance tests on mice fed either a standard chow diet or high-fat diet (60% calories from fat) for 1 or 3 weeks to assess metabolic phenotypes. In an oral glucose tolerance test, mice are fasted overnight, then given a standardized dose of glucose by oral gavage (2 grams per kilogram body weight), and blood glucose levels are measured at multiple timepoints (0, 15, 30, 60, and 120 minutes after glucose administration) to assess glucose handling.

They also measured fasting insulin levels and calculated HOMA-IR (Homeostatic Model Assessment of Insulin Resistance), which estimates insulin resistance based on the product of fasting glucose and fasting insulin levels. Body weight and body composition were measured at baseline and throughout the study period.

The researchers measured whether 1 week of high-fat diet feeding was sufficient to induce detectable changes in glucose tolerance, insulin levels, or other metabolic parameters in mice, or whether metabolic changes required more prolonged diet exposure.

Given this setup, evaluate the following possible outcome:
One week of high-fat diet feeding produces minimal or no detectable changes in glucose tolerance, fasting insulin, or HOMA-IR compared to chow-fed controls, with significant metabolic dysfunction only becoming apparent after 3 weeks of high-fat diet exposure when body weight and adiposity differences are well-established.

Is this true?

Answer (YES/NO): NO